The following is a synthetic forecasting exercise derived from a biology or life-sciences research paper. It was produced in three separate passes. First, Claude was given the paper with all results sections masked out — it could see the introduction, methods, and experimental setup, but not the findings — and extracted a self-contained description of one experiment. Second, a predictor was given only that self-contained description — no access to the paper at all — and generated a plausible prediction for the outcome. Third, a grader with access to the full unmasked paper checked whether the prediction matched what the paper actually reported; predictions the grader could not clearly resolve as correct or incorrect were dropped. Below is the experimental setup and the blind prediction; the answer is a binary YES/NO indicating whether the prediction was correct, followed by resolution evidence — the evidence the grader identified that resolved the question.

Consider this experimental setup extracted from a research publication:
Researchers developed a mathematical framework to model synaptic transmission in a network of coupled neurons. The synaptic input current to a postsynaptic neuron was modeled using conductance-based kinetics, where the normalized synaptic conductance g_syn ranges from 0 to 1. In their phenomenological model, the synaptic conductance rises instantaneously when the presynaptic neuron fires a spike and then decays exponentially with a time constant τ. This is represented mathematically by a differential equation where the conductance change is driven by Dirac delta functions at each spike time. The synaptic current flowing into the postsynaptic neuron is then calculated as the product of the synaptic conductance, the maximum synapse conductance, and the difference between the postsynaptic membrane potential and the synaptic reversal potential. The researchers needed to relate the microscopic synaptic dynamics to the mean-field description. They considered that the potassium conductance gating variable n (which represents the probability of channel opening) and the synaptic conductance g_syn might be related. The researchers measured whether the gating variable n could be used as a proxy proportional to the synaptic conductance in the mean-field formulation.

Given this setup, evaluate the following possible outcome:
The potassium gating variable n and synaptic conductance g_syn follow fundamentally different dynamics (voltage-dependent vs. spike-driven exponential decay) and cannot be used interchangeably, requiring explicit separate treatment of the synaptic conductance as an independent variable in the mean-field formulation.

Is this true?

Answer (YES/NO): NO